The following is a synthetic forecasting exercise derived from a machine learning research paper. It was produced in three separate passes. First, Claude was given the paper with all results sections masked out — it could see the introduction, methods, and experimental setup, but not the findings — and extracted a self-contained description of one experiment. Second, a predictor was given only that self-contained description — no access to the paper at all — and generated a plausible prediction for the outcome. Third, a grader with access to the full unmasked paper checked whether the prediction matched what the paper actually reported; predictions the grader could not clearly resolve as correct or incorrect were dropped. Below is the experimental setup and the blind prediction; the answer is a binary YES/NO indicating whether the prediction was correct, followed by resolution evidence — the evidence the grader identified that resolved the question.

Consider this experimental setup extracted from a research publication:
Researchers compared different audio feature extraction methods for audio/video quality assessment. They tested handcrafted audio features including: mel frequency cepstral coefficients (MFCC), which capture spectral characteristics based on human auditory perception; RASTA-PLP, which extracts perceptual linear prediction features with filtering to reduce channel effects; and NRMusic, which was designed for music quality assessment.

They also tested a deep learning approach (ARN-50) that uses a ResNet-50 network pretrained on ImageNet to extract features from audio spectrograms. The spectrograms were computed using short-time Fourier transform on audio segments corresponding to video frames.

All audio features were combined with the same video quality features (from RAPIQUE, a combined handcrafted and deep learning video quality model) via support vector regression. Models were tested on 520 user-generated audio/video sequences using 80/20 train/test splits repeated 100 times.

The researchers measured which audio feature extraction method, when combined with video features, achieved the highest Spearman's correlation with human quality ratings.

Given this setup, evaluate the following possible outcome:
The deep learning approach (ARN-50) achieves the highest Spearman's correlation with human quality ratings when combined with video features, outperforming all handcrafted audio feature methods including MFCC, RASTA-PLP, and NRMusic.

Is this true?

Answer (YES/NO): NO